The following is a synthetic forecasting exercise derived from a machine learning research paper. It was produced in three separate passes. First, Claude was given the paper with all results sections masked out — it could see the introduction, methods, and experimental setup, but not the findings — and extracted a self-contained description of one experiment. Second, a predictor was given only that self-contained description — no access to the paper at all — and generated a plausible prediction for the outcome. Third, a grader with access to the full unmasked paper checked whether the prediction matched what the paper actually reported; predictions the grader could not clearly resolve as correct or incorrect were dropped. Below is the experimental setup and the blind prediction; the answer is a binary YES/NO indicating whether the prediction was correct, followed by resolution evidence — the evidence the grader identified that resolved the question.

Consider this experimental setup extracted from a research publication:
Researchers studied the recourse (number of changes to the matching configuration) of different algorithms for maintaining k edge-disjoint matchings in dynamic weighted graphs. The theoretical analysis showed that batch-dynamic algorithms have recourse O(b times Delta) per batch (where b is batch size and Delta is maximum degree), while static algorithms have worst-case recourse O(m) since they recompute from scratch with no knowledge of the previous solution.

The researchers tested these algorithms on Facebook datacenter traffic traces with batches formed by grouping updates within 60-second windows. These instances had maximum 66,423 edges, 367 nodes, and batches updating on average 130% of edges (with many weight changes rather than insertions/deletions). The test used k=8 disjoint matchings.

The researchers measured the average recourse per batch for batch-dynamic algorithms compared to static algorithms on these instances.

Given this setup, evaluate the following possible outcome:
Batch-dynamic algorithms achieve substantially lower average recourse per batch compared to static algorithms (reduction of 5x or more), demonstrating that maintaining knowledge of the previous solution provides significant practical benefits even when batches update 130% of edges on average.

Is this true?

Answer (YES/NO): NO